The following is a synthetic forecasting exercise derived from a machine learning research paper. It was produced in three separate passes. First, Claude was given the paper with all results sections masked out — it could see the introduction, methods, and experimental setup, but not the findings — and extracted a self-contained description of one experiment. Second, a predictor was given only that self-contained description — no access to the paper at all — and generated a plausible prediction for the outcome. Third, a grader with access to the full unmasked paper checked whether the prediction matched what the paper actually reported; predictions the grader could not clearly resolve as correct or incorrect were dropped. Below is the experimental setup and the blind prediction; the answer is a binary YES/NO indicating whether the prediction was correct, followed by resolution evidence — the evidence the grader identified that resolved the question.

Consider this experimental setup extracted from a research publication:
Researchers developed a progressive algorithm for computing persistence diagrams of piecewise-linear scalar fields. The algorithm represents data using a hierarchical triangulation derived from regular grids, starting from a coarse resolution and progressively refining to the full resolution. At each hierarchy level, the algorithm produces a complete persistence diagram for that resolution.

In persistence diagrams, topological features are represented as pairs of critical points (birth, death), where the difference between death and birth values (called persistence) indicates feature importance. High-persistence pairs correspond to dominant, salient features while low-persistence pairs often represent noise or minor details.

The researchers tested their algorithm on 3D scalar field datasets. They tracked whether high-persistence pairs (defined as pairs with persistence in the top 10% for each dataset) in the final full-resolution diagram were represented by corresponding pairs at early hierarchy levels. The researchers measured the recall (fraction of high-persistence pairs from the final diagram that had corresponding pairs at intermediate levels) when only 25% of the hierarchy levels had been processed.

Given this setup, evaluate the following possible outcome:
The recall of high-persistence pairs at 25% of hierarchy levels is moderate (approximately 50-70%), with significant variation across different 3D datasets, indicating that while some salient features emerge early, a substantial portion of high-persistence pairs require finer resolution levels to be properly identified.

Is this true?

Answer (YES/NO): NO